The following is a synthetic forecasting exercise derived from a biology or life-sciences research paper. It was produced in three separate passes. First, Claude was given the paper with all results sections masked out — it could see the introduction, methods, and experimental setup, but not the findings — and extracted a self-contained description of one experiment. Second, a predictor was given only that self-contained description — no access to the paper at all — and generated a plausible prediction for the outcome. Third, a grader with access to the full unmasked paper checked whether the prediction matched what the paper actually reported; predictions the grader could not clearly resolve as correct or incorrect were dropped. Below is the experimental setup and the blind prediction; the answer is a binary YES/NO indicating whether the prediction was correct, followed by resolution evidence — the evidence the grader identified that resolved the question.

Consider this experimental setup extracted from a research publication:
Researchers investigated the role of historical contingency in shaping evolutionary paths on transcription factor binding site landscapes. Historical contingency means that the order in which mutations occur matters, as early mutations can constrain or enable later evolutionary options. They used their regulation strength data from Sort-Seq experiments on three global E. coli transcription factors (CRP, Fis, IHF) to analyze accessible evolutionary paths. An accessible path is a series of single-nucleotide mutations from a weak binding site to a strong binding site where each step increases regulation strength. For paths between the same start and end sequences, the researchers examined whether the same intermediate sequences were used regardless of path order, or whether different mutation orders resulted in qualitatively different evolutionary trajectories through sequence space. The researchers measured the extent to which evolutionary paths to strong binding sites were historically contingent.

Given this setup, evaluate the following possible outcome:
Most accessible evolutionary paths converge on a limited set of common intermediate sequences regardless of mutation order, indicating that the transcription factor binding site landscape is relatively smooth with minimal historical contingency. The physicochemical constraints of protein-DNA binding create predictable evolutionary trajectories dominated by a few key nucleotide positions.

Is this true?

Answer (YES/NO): NO